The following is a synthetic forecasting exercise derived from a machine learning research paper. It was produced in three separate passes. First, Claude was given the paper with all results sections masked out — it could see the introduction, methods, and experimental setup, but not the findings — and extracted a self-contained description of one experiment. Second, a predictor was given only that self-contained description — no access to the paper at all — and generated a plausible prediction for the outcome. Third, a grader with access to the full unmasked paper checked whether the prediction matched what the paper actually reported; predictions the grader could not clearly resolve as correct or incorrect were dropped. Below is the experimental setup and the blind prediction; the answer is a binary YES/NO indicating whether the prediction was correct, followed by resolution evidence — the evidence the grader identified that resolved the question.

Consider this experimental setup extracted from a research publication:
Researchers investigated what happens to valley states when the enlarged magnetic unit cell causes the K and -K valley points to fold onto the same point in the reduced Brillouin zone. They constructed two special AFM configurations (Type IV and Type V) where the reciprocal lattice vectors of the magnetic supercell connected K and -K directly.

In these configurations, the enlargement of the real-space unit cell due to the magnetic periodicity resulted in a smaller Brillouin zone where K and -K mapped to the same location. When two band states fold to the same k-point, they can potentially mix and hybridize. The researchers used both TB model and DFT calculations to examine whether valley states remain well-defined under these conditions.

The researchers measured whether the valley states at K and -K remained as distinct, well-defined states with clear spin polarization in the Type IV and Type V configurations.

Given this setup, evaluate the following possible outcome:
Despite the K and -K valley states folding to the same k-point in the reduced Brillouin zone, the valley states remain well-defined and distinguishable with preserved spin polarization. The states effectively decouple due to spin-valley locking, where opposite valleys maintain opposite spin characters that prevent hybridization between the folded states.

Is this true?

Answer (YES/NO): NO